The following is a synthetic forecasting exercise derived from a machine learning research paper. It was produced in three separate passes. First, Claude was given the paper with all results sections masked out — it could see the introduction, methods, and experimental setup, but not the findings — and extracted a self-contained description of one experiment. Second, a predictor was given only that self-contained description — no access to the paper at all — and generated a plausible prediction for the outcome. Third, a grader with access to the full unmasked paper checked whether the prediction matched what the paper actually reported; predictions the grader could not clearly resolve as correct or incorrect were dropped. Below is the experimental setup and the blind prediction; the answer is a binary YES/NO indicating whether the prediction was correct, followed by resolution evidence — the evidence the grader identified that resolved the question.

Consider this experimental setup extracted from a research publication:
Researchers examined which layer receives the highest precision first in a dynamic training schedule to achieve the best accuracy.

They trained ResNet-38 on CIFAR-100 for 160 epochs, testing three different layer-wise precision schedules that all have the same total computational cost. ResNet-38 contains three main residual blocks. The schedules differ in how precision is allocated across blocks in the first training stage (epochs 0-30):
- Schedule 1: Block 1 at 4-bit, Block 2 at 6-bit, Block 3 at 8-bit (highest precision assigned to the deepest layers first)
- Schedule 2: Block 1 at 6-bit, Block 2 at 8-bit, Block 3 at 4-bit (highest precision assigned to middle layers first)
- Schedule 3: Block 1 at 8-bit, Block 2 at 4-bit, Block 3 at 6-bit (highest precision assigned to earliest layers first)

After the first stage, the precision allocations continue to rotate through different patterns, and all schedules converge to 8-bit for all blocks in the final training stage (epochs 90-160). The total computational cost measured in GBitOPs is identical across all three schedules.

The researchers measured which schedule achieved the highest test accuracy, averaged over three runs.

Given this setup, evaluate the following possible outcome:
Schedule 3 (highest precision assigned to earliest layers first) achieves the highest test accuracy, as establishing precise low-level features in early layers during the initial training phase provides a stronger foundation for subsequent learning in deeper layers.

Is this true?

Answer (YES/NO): NO